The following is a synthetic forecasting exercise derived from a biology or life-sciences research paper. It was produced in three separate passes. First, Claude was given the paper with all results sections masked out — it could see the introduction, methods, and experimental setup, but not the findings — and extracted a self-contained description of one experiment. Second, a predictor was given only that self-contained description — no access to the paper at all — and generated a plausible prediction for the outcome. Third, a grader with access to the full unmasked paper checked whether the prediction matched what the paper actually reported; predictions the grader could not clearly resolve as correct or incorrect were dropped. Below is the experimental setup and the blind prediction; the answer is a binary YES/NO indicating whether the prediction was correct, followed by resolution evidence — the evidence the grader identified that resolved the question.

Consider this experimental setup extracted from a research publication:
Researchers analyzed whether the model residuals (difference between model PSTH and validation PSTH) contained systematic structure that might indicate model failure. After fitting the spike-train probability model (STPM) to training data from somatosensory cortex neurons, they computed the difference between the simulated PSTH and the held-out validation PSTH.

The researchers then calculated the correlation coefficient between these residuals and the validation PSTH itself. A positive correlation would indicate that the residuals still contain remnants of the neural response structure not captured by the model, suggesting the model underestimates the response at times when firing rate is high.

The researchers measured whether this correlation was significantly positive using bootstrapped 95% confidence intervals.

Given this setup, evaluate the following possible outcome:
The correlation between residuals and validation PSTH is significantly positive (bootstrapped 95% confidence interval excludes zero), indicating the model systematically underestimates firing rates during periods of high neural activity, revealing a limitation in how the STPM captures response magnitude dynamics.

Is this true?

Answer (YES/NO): YES